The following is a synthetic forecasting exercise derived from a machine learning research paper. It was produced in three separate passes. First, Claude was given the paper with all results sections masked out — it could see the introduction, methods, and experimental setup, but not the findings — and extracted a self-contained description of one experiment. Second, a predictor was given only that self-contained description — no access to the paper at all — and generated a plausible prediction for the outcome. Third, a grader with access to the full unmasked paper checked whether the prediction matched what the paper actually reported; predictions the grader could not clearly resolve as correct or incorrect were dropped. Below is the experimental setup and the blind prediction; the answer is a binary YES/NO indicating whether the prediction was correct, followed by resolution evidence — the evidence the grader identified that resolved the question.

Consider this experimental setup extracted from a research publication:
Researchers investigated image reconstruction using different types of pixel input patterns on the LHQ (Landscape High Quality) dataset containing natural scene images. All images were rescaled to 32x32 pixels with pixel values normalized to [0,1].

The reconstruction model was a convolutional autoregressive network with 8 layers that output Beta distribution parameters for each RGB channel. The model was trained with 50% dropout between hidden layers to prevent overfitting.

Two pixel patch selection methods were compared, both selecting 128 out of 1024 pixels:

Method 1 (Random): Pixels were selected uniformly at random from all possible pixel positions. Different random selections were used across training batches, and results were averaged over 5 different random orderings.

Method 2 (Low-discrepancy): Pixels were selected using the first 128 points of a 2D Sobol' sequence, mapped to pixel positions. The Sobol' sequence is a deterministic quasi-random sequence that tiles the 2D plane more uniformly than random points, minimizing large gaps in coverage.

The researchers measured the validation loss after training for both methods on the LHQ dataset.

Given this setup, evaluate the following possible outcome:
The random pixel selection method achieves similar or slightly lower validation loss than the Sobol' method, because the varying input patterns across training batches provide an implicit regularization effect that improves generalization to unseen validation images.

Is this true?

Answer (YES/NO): NO